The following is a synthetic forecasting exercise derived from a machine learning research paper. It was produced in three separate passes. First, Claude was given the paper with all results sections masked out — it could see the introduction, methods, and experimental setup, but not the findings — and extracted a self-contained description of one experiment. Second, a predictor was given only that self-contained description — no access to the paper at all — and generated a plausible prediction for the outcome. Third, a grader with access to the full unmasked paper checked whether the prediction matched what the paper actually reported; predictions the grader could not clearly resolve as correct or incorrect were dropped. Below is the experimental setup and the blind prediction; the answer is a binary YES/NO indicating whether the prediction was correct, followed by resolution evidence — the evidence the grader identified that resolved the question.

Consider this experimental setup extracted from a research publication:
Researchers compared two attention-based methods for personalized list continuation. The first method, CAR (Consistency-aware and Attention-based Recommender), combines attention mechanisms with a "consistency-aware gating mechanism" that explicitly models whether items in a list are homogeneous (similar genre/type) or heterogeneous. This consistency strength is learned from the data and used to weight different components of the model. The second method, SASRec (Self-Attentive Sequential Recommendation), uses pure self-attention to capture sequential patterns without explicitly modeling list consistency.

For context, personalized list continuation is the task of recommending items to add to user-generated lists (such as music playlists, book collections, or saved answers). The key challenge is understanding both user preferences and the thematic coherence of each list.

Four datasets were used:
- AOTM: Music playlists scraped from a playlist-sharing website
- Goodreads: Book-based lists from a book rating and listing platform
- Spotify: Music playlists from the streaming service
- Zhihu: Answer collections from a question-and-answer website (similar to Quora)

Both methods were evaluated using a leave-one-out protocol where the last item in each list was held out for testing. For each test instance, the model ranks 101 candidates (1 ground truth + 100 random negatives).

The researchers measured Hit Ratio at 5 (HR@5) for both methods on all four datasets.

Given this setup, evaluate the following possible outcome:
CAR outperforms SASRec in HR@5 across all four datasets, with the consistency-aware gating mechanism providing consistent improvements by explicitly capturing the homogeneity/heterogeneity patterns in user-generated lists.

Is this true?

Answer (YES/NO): NO